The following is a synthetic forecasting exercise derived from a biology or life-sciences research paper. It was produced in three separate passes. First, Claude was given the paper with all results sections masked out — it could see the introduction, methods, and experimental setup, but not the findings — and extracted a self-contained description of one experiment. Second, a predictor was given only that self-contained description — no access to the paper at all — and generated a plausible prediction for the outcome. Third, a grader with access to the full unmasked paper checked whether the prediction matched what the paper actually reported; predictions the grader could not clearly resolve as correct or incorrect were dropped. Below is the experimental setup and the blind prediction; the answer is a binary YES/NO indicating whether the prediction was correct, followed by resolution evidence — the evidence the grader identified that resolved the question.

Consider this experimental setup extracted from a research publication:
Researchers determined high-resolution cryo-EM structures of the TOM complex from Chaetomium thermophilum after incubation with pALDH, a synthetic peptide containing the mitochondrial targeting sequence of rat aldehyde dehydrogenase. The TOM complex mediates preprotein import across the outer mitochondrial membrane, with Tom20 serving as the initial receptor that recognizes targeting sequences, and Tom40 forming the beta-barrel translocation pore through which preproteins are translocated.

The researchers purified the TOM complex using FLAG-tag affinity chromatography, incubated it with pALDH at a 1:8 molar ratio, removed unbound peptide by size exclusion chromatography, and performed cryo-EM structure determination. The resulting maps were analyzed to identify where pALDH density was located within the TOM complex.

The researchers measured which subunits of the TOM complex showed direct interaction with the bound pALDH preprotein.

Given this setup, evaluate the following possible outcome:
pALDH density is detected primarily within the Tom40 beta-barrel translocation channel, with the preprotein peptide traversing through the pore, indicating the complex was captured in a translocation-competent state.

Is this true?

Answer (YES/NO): NO